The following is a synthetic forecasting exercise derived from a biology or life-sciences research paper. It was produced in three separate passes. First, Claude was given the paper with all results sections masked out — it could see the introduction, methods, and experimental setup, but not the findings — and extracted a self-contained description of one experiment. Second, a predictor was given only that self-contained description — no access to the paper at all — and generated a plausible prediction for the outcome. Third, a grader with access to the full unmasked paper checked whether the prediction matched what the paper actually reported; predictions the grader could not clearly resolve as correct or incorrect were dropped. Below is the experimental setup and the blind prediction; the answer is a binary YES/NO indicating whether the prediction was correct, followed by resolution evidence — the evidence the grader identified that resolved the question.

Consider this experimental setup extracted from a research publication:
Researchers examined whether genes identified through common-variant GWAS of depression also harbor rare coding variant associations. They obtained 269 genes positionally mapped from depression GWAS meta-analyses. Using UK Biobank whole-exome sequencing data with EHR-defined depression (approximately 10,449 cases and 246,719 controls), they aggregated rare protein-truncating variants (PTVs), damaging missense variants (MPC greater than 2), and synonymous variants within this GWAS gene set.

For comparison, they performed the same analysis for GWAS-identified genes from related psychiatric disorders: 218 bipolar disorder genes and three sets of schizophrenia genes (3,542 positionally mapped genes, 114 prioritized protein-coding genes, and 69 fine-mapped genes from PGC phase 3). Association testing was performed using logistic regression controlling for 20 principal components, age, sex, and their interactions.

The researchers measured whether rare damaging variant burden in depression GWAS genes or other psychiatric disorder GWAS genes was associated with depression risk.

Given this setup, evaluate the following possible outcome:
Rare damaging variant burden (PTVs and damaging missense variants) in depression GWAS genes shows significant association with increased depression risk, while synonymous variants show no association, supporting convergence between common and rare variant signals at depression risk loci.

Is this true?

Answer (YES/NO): NO